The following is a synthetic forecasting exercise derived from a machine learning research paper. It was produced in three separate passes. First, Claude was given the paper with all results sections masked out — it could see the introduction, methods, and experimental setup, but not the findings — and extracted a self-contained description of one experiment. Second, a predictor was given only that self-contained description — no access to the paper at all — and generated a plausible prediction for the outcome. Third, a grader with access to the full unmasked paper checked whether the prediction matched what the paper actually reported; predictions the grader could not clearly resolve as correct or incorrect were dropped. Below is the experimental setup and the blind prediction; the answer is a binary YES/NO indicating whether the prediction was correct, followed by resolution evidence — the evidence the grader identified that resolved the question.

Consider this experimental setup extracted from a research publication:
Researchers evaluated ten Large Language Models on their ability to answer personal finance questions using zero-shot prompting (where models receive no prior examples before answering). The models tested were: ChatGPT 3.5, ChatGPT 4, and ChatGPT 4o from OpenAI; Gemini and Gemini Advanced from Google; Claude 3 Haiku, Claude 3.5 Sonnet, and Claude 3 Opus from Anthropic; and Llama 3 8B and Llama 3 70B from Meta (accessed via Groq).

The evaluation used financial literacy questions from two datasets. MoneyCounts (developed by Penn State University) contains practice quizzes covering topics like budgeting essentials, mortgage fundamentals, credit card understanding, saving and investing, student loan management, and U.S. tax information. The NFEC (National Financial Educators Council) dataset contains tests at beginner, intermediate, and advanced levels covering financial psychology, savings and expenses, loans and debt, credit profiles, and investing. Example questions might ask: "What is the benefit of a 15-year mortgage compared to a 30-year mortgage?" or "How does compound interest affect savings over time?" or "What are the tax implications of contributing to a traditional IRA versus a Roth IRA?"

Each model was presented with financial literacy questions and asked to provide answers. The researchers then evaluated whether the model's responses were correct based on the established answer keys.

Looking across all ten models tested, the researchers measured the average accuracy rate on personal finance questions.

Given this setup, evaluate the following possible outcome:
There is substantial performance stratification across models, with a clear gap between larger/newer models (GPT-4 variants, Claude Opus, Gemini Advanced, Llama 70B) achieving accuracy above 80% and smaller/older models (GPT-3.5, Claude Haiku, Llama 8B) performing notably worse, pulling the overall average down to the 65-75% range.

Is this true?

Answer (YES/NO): NO